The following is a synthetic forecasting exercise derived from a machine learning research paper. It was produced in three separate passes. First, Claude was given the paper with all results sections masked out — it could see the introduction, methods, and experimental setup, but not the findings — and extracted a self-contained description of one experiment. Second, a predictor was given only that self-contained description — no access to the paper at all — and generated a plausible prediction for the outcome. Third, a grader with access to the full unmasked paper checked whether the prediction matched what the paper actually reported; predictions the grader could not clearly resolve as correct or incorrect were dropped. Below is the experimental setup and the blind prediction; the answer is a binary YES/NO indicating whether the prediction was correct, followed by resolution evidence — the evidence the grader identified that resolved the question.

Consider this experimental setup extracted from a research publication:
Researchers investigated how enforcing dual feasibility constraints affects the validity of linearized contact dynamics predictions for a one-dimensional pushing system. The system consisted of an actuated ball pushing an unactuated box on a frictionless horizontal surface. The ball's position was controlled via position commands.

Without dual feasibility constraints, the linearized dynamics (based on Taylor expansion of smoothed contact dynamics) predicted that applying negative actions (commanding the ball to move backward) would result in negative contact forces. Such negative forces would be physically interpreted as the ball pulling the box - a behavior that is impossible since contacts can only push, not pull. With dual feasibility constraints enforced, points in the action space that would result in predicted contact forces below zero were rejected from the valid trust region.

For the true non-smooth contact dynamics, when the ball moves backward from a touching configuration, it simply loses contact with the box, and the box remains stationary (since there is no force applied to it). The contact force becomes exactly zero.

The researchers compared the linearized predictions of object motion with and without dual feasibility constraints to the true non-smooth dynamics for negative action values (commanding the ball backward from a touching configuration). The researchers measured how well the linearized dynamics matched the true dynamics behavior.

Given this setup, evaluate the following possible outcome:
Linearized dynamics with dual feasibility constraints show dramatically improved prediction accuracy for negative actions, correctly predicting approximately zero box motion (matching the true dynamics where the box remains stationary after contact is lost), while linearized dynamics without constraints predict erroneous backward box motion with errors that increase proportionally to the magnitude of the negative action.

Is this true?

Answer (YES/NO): NO